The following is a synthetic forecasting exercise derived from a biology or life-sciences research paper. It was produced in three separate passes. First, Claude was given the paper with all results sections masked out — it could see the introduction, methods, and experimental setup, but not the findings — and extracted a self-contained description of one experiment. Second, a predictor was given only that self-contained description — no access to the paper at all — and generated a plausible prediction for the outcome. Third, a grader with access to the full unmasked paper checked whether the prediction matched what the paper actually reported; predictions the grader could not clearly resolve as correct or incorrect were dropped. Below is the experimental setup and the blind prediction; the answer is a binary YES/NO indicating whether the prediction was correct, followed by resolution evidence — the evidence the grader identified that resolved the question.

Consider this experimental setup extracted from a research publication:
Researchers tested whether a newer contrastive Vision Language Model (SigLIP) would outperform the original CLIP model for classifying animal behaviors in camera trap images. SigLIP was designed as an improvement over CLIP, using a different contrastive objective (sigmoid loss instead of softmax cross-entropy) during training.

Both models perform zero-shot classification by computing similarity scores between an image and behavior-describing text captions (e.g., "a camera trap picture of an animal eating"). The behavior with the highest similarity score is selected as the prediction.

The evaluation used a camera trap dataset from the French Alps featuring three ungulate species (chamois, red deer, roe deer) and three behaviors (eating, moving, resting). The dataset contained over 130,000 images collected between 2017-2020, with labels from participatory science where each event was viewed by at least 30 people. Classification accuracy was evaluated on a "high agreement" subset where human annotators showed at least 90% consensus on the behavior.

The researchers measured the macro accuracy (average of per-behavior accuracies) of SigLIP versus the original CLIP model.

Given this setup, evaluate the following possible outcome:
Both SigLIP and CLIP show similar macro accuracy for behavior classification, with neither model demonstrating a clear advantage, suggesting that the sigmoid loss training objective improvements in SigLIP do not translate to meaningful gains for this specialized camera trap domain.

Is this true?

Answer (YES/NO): NO